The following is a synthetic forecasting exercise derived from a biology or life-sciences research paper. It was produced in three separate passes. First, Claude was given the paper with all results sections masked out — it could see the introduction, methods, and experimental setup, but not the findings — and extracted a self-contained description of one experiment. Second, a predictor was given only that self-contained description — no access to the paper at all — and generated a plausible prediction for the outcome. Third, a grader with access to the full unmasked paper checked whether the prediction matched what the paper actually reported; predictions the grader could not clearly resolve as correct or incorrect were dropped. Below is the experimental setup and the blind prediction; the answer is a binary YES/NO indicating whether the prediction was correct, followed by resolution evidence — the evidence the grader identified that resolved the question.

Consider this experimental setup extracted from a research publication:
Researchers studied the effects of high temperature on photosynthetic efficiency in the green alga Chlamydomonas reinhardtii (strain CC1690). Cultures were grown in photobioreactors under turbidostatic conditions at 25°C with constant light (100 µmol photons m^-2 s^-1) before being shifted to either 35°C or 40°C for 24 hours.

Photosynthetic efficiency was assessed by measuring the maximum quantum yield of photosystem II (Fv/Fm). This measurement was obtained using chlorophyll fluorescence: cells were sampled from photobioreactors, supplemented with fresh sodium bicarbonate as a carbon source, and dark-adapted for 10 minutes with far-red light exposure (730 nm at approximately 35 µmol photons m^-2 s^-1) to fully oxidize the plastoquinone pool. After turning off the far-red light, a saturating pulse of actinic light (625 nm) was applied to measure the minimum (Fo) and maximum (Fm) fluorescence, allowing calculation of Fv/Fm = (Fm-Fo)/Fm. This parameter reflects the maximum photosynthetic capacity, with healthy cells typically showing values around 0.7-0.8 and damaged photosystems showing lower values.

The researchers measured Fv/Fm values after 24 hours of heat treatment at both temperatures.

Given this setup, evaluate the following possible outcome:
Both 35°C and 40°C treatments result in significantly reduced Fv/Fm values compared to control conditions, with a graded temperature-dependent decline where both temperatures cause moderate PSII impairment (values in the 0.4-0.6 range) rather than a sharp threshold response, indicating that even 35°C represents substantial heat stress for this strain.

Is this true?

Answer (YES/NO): NO